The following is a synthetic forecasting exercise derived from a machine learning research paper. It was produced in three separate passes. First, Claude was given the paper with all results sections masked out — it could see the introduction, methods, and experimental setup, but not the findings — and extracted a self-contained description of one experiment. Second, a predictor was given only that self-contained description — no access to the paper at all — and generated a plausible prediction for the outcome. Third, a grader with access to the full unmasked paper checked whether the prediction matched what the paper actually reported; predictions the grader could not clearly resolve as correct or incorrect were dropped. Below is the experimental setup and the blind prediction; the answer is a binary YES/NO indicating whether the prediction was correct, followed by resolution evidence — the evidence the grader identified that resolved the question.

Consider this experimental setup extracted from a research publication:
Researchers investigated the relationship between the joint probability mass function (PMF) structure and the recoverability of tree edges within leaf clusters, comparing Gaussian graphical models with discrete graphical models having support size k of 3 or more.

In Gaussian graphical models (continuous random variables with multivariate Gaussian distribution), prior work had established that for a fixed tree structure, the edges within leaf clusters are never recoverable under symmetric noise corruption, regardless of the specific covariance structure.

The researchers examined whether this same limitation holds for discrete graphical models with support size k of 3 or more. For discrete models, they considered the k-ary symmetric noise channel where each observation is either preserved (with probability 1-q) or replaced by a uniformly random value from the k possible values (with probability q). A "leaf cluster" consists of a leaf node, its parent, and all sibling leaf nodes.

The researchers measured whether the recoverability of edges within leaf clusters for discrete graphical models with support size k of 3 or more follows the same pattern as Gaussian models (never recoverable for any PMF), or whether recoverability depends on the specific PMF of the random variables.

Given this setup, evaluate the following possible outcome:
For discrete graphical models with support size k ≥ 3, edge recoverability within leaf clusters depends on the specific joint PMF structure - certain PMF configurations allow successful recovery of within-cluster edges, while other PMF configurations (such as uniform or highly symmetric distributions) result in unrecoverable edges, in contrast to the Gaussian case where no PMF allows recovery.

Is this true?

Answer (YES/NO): YES